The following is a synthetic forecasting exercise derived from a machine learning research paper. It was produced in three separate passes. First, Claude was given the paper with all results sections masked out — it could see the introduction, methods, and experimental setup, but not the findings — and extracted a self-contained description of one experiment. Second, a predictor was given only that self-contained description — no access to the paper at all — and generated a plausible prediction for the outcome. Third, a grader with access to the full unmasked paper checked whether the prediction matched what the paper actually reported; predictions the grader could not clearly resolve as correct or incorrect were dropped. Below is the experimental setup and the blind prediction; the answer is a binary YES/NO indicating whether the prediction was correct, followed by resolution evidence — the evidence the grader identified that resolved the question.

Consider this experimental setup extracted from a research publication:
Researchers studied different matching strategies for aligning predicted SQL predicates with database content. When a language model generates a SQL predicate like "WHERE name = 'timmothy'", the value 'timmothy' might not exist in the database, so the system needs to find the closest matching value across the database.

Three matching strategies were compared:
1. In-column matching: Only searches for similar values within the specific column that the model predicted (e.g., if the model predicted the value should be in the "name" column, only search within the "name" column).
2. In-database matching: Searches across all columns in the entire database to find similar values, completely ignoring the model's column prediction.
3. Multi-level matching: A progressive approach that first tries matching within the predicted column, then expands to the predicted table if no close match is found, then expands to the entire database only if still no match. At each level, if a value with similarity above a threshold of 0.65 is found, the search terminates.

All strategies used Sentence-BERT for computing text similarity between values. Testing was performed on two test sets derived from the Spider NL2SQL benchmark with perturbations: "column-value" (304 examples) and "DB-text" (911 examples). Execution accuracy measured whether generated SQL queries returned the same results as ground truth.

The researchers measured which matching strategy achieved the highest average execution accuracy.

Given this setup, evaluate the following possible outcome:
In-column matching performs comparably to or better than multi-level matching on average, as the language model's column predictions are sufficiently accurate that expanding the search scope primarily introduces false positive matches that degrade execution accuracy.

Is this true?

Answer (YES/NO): NO